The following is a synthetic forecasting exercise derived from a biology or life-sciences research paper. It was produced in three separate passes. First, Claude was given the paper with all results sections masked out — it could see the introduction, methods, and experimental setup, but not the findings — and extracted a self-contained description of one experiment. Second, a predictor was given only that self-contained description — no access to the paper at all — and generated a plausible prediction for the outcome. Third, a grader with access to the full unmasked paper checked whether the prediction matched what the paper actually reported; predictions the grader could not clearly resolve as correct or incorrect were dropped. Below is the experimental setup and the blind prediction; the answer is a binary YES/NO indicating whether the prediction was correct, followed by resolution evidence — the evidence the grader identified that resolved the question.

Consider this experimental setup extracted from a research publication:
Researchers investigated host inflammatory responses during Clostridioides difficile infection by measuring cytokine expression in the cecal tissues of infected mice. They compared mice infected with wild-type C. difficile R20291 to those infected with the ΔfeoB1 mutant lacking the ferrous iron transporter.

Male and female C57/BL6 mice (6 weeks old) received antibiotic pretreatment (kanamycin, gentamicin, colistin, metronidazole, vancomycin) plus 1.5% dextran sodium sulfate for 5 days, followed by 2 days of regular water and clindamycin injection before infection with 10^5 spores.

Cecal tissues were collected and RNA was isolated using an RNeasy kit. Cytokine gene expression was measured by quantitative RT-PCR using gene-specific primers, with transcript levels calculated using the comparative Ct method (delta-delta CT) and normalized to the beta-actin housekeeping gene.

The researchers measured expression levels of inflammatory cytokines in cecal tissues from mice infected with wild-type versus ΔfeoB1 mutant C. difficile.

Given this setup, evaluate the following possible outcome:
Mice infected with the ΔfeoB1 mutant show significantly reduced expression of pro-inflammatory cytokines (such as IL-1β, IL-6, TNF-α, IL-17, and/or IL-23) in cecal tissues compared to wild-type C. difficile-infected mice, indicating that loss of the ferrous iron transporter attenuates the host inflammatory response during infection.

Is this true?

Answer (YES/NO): YES